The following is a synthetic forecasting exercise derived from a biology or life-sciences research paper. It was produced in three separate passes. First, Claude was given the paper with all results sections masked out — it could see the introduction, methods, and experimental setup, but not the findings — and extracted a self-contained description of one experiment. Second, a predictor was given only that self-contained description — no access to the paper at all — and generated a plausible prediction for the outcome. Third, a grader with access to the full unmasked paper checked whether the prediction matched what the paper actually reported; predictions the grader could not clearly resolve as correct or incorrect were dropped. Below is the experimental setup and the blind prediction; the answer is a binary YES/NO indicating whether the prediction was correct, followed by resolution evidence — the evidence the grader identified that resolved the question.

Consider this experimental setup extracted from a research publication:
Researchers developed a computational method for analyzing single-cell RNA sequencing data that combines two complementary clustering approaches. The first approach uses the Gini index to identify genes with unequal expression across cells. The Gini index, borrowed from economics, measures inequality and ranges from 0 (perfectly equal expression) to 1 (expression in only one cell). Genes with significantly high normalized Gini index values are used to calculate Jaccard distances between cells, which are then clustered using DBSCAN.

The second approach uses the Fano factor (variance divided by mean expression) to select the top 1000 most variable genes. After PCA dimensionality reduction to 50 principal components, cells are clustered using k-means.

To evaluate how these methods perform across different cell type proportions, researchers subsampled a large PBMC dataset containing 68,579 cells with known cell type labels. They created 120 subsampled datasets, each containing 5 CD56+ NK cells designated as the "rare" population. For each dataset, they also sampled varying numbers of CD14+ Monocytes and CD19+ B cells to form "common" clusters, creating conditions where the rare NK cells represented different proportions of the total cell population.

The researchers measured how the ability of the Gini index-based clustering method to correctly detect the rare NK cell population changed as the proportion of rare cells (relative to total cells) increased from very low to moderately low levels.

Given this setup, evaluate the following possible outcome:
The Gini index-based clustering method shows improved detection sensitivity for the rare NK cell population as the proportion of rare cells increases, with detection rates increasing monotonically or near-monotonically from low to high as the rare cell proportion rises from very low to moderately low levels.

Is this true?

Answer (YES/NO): NO